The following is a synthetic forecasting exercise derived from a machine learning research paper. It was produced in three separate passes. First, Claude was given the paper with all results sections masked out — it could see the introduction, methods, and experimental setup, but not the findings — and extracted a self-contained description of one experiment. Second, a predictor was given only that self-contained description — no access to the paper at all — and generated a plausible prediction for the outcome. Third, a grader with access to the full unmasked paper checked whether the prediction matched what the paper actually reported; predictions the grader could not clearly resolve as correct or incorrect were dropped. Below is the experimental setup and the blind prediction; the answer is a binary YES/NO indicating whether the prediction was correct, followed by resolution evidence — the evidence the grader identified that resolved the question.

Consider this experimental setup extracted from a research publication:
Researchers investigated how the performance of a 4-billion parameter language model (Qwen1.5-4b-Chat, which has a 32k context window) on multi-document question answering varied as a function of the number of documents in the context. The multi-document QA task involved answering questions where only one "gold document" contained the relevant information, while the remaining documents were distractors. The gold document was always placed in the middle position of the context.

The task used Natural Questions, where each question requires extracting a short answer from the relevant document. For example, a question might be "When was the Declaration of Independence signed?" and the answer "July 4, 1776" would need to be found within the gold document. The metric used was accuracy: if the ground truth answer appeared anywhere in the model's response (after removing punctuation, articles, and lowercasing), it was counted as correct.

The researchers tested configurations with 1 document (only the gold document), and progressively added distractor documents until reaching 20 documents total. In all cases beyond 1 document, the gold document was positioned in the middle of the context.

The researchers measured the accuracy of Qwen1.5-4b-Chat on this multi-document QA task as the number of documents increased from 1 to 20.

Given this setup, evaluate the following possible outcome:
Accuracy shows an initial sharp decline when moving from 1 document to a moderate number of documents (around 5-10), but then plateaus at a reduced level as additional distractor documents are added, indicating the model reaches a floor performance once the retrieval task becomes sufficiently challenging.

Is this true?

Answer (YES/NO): NO